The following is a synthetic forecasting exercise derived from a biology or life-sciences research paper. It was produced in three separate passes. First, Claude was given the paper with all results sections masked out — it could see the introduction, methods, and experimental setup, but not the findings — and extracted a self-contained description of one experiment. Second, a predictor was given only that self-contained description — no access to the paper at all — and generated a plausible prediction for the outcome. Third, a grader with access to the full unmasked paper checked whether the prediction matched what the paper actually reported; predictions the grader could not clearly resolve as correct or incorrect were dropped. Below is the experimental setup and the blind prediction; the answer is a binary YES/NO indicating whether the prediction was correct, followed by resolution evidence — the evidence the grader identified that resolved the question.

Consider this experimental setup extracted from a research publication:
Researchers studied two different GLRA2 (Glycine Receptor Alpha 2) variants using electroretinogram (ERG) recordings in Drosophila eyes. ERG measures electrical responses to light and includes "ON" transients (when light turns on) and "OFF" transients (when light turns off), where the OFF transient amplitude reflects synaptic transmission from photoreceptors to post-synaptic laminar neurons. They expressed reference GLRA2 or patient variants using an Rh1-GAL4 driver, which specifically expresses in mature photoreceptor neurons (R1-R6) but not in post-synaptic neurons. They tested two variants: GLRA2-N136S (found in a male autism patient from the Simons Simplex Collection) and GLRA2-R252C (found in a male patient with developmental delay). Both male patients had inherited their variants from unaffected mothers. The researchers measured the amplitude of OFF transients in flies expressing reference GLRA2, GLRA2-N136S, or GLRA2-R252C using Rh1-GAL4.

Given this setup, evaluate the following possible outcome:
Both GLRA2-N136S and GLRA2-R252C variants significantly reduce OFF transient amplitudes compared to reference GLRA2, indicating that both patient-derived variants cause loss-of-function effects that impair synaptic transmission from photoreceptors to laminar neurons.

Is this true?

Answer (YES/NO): YES